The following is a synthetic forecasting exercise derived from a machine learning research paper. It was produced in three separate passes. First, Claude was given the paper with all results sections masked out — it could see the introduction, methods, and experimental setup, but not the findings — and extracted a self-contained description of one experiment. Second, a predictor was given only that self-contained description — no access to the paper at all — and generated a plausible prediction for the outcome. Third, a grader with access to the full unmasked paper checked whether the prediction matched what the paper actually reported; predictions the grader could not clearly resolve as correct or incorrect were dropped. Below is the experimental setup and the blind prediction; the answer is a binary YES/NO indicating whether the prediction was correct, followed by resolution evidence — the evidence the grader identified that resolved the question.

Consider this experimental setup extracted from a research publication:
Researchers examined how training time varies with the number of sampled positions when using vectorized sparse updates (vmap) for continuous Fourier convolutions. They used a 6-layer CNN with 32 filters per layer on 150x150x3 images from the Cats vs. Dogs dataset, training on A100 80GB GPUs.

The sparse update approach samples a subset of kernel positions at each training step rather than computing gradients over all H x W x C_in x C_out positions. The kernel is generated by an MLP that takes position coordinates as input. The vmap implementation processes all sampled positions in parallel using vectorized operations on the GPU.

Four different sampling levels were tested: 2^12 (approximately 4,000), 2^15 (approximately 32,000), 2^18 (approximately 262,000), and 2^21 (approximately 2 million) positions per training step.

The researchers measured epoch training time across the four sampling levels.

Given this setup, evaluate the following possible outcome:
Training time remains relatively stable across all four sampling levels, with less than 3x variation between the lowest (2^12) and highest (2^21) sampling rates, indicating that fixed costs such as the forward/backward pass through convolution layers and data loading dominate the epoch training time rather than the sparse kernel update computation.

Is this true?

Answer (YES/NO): YES